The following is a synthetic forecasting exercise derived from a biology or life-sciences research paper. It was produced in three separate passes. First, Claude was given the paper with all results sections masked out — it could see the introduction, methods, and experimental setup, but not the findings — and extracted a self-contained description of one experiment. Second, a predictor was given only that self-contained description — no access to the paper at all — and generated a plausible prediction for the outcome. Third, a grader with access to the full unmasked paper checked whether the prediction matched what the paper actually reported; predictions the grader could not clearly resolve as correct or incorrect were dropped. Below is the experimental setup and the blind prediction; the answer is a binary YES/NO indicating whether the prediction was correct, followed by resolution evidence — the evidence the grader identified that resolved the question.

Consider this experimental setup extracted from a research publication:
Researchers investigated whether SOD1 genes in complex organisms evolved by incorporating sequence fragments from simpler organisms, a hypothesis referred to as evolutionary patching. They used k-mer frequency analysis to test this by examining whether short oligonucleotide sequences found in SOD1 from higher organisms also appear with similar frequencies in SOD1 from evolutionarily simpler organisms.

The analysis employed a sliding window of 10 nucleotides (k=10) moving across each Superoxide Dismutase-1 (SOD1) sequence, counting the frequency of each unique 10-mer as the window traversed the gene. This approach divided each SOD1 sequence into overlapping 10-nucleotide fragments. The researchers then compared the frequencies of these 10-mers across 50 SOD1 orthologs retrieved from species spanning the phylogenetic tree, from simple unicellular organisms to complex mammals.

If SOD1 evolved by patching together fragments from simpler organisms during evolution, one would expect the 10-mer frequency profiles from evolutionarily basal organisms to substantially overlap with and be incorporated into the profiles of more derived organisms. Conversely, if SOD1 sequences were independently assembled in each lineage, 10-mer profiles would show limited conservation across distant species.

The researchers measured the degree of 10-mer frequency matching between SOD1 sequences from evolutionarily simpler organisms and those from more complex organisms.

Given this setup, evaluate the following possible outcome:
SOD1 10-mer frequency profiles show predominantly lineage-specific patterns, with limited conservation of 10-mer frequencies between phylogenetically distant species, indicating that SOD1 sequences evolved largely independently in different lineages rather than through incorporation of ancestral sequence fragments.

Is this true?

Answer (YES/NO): YES